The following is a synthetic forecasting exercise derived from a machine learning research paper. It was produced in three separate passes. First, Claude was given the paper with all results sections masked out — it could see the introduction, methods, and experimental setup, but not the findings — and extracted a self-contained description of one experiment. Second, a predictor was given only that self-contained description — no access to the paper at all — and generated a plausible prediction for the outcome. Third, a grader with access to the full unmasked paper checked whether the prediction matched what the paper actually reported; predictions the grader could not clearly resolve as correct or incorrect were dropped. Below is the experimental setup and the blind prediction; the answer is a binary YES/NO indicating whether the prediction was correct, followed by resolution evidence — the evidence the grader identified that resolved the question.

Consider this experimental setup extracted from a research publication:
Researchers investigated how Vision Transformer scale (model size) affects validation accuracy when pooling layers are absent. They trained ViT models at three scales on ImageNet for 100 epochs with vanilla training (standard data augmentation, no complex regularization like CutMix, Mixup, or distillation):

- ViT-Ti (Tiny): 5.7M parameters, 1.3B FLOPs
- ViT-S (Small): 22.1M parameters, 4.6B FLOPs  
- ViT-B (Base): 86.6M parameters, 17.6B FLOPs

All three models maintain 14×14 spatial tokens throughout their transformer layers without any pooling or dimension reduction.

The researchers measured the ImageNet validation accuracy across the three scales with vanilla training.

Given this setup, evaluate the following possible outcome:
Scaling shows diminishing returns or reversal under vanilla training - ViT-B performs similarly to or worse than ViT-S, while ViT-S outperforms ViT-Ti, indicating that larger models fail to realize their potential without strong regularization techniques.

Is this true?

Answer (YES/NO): NO